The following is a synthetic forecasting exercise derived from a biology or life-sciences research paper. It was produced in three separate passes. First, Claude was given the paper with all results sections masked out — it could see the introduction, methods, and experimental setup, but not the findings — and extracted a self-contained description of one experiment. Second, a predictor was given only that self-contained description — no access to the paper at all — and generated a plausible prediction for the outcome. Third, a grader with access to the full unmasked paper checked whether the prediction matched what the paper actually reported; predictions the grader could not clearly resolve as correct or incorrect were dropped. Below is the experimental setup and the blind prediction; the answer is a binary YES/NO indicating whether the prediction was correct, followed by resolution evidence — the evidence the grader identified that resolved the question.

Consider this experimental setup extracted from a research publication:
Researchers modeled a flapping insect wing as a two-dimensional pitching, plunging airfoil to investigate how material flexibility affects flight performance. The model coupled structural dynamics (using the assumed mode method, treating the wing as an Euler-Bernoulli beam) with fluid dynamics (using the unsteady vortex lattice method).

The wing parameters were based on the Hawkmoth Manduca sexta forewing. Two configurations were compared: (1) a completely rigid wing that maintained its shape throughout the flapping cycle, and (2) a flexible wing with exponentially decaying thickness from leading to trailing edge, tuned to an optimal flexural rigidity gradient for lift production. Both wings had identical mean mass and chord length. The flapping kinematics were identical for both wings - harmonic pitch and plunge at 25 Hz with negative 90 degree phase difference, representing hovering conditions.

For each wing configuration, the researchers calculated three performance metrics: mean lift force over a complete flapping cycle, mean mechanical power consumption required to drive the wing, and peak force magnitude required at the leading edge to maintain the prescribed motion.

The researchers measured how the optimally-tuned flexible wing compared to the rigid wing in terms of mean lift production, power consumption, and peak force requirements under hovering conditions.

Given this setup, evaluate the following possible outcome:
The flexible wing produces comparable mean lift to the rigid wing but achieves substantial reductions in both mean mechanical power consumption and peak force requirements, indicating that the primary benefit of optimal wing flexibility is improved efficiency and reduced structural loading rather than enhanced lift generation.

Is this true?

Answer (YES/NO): NO